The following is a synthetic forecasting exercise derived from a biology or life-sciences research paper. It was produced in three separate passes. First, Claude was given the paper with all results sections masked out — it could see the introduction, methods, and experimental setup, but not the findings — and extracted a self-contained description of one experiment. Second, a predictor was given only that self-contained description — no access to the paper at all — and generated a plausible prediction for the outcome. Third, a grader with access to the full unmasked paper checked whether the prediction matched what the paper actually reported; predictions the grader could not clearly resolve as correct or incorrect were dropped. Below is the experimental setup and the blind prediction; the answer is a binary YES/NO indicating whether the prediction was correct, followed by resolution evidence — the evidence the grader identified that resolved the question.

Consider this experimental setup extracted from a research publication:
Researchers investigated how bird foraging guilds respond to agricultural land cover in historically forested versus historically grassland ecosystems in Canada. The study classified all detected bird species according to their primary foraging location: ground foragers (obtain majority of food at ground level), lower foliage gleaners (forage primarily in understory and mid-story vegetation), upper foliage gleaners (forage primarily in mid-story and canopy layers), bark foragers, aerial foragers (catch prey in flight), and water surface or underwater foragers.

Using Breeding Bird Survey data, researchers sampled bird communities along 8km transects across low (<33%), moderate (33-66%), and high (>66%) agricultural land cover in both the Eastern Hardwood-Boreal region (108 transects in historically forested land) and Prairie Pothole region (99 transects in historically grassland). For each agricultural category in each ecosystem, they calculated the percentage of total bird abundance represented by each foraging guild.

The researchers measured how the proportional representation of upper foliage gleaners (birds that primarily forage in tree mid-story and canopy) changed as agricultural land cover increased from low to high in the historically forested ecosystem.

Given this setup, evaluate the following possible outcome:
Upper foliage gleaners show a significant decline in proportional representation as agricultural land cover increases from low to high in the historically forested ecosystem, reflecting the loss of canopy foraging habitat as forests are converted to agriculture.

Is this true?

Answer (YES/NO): YES